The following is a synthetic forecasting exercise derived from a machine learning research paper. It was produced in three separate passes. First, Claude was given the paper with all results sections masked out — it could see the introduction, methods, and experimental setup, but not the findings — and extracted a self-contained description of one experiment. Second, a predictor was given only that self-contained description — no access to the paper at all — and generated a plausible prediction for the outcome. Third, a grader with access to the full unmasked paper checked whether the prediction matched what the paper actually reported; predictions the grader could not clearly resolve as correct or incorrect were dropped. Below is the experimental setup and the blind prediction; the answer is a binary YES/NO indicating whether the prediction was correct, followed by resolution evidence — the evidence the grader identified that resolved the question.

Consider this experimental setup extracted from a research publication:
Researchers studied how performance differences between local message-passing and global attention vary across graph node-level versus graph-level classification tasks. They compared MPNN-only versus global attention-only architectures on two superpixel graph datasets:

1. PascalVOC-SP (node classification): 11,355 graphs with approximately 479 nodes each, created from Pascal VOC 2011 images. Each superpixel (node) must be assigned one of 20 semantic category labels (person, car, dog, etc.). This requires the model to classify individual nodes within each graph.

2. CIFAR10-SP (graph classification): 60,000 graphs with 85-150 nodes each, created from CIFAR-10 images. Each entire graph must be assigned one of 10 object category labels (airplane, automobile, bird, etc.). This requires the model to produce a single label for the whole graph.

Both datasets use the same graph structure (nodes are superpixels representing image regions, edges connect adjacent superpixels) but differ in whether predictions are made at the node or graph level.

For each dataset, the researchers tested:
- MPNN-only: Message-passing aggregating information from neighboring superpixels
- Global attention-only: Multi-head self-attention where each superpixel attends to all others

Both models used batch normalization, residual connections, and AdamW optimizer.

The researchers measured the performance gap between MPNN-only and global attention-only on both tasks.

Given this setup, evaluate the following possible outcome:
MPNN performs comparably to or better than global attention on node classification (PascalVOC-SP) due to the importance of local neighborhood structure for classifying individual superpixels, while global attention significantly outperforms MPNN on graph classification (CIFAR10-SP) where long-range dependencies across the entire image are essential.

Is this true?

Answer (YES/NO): NO